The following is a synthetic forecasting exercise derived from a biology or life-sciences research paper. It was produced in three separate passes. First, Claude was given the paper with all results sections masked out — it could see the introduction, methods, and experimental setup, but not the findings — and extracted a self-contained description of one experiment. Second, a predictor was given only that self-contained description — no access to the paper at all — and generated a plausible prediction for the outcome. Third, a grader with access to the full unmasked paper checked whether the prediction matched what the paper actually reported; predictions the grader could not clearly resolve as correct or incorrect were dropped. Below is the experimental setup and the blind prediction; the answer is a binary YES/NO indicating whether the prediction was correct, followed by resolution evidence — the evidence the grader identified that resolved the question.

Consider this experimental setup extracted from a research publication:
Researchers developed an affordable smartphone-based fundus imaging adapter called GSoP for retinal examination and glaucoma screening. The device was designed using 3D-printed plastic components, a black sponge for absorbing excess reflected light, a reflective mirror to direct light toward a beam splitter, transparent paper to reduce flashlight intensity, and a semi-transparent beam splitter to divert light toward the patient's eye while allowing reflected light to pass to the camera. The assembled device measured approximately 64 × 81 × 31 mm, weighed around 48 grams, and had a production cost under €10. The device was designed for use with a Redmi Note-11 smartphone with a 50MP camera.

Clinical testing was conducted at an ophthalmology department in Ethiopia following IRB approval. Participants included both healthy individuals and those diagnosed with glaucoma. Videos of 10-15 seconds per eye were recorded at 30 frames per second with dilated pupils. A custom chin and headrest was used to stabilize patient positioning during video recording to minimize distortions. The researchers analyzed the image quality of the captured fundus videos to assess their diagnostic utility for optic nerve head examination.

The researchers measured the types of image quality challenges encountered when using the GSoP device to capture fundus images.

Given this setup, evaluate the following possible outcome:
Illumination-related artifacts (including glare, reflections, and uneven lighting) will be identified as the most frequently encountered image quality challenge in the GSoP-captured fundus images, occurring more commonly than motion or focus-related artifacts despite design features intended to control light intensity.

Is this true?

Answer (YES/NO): YES